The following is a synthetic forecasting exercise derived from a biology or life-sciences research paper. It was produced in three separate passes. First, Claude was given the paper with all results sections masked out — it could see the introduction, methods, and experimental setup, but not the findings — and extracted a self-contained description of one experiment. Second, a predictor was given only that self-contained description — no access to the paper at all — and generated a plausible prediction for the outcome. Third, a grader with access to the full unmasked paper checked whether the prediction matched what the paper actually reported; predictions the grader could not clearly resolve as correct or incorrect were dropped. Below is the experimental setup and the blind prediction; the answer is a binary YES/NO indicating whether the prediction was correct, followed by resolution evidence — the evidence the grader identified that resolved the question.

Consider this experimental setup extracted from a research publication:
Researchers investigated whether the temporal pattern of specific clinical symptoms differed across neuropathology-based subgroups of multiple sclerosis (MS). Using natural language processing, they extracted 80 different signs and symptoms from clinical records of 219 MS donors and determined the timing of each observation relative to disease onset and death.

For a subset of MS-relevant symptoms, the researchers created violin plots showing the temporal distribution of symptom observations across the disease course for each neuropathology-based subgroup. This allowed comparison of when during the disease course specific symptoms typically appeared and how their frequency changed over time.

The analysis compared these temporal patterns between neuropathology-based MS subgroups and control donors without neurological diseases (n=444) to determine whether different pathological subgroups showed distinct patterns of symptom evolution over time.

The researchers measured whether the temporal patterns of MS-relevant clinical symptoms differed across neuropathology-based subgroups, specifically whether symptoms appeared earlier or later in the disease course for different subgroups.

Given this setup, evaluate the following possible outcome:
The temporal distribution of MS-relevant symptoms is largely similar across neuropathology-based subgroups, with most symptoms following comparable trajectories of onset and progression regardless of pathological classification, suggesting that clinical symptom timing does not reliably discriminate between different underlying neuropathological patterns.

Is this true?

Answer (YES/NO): NO